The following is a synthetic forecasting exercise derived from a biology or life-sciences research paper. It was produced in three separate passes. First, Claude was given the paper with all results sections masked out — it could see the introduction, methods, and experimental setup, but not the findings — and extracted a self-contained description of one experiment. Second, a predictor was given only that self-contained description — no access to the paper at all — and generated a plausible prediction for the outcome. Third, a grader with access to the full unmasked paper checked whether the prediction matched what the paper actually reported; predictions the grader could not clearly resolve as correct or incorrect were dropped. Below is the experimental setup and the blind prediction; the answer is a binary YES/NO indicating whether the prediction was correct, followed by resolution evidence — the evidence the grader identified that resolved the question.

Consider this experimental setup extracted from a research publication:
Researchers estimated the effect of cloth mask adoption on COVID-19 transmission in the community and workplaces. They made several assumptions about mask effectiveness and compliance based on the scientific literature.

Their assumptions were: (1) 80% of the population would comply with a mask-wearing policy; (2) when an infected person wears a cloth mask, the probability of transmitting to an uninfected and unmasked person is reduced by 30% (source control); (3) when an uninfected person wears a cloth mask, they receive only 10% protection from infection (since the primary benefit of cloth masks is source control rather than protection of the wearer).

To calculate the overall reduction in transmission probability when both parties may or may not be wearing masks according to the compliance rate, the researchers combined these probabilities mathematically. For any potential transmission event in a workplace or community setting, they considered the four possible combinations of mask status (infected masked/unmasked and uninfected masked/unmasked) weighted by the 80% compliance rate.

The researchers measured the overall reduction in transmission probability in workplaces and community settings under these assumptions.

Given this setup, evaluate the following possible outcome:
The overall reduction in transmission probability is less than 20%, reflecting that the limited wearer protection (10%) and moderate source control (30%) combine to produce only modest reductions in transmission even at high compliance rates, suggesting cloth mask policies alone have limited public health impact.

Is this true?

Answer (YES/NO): NO